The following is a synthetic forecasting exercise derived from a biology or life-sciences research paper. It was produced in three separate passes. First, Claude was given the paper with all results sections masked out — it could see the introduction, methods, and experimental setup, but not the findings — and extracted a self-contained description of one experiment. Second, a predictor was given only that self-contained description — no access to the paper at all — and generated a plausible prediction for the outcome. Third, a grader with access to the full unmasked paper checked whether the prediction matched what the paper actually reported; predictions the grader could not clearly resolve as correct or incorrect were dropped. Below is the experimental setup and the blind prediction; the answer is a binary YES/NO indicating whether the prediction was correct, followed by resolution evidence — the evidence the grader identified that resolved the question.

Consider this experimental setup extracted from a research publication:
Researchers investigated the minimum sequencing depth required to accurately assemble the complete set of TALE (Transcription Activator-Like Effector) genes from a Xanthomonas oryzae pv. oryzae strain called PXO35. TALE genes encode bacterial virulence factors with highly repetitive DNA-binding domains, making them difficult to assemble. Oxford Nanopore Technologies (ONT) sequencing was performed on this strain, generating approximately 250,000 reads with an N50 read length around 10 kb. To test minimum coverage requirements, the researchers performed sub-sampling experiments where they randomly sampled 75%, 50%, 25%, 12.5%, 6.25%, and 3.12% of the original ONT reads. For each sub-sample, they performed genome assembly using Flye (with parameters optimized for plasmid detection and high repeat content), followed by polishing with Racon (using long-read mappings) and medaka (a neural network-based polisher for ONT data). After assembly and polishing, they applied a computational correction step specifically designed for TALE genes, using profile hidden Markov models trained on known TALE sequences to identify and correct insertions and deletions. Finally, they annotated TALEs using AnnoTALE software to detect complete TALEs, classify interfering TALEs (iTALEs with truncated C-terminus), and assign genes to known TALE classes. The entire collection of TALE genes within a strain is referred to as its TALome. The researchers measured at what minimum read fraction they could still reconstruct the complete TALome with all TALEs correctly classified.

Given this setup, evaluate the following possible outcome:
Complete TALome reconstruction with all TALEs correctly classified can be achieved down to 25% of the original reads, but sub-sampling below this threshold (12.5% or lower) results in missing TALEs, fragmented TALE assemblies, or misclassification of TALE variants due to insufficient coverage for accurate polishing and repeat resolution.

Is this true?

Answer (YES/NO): NO